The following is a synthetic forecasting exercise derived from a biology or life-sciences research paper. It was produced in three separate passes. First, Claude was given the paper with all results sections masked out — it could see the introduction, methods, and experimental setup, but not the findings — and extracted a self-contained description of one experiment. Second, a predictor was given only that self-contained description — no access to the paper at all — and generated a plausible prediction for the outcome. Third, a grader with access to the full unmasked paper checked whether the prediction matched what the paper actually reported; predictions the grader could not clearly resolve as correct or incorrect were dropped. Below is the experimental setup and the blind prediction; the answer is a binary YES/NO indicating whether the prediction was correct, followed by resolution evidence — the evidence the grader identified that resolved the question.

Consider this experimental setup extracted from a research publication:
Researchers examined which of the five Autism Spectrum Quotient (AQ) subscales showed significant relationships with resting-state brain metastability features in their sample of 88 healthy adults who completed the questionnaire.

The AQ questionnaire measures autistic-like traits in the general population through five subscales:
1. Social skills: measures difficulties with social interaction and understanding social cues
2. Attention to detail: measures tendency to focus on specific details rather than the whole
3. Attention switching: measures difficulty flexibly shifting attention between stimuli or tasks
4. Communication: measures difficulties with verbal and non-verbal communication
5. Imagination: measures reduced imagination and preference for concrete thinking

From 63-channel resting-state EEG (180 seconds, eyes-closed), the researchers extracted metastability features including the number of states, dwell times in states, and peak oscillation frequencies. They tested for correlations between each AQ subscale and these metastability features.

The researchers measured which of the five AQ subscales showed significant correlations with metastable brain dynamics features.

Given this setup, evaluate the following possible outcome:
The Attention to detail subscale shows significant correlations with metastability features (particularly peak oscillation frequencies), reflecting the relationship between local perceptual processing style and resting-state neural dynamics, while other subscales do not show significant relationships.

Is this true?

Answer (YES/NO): NO